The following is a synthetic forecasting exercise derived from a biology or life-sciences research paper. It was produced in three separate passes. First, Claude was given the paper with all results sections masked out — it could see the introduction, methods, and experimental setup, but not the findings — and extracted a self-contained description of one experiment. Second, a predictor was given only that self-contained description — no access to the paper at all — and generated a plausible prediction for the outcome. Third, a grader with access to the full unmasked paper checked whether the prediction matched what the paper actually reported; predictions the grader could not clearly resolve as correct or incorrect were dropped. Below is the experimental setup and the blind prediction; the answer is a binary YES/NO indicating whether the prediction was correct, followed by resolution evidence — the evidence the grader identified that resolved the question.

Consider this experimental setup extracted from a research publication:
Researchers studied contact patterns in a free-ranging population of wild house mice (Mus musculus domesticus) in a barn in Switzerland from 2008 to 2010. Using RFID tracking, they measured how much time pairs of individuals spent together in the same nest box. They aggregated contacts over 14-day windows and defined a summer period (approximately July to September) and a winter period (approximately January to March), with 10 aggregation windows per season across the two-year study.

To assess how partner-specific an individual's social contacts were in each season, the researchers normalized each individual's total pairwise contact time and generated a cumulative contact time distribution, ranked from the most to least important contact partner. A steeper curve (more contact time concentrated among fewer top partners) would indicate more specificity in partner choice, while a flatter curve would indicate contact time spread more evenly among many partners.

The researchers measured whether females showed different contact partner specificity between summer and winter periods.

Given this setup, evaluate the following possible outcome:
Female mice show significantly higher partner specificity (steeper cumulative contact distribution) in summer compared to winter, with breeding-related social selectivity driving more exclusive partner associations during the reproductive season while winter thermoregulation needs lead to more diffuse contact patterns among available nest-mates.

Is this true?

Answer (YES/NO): YES